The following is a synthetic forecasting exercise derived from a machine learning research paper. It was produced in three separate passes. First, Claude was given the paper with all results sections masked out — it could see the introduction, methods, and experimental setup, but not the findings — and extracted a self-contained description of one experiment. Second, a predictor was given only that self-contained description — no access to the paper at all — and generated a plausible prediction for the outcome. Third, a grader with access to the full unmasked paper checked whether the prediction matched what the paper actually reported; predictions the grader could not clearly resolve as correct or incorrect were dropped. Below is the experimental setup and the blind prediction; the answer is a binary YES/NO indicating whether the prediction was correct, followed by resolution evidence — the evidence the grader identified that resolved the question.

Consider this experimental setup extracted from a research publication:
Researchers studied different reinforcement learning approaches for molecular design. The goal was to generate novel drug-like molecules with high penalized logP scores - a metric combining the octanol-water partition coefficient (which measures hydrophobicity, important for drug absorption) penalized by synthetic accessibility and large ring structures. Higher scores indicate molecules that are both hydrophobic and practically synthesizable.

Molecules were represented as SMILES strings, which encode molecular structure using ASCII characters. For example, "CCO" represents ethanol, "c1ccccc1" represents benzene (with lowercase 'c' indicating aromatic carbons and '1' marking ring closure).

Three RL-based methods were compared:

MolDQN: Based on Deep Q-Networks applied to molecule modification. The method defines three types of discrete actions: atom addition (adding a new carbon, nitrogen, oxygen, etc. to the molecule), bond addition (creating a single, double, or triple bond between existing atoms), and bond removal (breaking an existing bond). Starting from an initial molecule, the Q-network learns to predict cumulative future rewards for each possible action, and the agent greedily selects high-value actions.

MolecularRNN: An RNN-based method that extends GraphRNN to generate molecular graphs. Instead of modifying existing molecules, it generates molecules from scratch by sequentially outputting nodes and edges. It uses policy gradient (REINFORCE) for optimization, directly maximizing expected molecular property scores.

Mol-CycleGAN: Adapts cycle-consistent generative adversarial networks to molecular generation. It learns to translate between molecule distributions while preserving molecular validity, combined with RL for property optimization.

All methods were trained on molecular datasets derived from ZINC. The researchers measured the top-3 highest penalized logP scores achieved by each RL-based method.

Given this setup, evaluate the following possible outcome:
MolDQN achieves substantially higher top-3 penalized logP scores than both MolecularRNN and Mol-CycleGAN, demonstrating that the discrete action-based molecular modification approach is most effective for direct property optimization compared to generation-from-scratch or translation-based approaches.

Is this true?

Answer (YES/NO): NO